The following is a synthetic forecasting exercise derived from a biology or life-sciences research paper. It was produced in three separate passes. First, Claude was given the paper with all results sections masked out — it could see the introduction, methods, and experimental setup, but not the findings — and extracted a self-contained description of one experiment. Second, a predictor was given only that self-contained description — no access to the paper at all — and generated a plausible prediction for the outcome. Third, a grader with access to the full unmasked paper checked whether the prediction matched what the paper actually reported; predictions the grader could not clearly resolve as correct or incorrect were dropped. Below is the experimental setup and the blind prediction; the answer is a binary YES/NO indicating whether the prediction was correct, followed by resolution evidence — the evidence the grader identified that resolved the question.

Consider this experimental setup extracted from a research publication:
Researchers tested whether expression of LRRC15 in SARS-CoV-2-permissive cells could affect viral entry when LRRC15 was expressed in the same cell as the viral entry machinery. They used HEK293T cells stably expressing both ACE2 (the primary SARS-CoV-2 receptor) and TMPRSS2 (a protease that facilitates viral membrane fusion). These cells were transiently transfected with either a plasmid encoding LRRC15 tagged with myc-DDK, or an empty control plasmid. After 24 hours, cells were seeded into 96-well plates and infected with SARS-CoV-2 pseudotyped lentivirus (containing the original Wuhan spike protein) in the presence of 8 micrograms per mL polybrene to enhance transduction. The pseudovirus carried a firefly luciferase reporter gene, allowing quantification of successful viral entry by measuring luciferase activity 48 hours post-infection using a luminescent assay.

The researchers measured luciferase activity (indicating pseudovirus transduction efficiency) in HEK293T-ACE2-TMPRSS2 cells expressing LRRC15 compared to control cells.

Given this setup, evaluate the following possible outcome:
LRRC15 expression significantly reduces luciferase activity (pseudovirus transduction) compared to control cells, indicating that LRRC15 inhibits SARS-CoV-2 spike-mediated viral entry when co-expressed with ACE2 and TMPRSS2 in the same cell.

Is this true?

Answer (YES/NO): YES